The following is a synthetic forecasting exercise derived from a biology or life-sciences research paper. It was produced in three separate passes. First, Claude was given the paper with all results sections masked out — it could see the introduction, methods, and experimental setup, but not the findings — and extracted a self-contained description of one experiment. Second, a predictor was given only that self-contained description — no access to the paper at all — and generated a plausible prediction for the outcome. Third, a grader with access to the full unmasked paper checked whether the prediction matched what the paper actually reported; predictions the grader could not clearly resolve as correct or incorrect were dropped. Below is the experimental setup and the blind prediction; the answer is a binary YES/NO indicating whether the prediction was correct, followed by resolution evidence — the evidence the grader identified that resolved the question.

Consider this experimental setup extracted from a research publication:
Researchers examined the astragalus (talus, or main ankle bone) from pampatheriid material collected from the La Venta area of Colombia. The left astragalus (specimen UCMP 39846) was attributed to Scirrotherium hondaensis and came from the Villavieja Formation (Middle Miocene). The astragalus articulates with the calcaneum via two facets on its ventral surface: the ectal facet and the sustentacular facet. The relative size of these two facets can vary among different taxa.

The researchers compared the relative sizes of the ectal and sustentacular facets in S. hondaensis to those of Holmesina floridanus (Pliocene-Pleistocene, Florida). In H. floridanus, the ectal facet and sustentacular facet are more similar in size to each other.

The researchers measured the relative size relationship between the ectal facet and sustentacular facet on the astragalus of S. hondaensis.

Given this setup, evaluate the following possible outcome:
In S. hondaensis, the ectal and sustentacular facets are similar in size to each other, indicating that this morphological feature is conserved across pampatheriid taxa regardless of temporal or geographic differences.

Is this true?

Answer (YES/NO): NO